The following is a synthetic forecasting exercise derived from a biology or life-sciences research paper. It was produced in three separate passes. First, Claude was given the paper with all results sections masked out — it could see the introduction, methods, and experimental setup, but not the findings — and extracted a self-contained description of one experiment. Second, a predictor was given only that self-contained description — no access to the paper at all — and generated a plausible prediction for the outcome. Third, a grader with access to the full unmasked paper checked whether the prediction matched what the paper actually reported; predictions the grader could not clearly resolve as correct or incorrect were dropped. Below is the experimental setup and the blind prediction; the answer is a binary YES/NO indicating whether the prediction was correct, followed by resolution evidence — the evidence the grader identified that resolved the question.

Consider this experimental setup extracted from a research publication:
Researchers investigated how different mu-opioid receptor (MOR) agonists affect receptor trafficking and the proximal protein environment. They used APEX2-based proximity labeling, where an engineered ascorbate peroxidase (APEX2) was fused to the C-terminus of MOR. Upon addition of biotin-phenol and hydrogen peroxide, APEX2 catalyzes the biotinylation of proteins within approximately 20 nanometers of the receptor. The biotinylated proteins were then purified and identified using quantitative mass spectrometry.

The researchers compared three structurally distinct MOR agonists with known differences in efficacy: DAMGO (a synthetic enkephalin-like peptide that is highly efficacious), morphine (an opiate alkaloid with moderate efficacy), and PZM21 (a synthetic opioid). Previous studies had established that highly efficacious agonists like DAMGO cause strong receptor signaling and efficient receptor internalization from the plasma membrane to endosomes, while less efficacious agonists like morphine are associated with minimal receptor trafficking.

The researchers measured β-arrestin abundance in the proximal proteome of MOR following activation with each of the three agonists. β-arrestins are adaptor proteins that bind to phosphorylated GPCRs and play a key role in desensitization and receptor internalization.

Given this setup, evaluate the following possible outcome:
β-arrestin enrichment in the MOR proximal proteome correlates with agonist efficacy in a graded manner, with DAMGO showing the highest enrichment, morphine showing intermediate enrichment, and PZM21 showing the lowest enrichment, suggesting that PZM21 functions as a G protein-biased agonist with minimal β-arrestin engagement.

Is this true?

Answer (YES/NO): YES